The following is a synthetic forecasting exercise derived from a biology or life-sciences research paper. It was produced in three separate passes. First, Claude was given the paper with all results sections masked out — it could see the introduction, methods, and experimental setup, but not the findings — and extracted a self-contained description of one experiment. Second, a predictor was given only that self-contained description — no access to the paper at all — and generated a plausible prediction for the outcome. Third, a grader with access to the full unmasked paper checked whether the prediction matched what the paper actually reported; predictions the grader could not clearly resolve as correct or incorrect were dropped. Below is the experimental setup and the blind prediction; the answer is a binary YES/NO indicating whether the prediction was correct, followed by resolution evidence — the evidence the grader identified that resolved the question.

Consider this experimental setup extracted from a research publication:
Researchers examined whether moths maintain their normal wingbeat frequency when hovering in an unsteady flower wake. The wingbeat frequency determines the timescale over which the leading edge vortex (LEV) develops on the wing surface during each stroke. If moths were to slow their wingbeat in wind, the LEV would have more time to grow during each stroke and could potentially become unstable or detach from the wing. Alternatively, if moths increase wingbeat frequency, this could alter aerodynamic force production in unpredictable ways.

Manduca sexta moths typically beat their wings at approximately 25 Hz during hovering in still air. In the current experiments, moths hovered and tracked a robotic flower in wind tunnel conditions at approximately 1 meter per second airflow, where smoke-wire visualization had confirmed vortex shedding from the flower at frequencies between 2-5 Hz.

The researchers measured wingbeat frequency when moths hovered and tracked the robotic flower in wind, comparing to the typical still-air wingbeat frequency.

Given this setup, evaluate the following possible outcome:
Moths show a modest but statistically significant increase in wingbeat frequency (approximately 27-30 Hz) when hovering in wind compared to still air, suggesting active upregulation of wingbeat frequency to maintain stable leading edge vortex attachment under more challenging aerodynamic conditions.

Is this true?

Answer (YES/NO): NO